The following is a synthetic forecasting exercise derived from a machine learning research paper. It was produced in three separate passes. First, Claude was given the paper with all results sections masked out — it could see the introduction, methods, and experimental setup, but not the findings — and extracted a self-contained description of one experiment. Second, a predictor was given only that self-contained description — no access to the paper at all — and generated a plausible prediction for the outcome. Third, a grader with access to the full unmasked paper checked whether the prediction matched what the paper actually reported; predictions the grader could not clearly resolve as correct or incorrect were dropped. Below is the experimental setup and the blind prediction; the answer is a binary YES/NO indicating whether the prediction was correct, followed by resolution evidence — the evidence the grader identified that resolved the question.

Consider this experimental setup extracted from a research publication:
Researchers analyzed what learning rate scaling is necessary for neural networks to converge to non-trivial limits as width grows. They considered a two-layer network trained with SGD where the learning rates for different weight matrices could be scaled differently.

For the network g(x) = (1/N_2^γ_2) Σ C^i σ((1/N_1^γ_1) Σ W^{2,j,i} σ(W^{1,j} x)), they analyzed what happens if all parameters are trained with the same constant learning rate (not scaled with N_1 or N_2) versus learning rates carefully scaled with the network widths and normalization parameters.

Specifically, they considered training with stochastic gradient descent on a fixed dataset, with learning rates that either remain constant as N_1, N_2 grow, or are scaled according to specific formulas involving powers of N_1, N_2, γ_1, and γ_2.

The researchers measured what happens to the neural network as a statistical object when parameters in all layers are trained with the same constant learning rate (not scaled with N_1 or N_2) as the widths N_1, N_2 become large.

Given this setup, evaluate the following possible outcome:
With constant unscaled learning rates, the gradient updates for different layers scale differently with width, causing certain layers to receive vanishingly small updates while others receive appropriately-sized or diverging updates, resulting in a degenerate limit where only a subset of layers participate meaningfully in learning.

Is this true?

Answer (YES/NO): NO